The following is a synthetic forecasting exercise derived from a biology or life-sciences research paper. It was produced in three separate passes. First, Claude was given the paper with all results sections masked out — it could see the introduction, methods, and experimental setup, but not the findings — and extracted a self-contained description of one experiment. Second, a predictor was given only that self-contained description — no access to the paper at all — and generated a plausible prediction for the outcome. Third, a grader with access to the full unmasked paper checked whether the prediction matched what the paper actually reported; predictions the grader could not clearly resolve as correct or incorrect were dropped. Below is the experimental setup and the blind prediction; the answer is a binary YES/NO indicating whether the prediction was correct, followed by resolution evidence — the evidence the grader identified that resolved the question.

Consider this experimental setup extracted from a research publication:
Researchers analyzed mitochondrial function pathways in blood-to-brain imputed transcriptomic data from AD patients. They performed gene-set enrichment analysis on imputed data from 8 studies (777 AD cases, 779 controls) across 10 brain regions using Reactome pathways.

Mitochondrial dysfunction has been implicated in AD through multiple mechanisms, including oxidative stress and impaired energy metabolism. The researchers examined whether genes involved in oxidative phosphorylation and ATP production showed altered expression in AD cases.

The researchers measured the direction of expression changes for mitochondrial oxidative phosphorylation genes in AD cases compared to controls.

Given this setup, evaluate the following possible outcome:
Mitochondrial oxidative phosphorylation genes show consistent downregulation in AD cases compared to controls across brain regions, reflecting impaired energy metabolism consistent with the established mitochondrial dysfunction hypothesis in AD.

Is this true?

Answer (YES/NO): YES